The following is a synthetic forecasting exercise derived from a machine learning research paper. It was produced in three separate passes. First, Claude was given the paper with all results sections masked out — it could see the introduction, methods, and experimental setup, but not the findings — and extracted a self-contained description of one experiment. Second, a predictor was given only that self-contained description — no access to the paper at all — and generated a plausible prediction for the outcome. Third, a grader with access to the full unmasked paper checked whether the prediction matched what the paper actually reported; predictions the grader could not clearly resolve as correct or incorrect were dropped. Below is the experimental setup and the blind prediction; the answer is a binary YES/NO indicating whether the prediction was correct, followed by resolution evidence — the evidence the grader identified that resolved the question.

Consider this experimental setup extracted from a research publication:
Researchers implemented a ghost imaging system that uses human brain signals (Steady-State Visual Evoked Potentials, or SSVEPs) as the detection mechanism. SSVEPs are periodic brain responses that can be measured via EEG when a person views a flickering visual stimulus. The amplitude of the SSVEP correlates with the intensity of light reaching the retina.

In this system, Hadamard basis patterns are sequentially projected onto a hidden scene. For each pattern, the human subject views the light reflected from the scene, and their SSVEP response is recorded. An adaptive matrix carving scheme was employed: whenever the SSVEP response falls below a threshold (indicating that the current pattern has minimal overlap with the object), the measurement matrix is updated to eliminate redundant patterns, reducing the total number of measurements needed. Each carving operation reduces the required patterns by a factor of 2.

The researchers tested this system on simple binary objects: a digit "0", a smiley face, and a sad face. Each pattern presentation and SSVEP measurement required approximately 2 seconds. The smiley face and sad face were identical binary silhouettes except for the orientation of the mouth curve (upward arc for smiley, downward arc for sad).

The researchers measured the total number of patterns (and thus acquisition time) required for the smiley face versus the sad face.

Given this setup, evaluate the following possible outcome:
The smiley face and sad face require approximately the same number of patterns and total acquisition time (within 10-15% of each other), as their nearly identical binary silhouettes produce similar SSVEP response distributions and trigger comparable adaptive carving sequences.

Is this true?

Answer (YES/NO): YES